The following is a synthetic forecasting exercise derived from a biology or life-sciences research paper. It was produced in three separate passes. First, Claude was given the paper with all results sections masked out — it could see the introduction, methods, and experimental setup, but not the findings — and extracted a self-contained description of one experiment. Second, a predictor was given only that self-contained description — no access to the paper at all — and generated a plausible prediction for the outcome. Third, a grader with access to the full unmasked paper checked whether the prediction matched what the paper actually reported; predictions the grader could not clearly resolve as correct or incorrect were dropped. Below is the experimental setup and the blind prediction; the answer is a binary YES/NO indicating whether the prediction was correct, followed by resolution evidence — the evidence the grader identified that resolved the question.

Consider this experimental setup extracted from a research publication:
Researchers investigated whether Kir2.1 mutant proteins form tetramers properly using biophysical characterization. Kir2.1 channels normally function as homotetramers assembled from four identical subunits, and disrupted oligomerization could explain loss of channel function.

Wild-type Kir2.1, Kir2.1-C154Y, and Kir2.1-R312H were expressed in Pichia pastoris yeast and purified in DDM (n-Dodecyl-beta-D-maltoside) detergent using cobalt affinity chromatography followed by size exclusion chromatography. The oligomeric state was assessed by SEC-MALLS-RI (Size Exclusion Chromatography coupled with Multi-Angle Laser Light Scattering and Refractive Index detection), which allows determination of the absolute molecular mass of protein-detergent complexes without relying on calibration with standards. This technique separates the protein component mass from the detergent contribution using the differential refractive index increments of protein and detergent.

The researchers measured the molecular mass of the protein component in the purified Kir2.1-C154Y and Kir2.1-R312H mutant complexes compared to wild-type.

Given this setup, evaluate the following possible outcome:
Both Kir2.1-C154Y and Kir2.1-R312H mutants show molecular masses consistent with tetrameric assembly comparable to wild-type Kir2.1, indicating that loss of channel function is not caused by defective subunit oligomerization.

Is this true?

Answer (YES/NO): NO